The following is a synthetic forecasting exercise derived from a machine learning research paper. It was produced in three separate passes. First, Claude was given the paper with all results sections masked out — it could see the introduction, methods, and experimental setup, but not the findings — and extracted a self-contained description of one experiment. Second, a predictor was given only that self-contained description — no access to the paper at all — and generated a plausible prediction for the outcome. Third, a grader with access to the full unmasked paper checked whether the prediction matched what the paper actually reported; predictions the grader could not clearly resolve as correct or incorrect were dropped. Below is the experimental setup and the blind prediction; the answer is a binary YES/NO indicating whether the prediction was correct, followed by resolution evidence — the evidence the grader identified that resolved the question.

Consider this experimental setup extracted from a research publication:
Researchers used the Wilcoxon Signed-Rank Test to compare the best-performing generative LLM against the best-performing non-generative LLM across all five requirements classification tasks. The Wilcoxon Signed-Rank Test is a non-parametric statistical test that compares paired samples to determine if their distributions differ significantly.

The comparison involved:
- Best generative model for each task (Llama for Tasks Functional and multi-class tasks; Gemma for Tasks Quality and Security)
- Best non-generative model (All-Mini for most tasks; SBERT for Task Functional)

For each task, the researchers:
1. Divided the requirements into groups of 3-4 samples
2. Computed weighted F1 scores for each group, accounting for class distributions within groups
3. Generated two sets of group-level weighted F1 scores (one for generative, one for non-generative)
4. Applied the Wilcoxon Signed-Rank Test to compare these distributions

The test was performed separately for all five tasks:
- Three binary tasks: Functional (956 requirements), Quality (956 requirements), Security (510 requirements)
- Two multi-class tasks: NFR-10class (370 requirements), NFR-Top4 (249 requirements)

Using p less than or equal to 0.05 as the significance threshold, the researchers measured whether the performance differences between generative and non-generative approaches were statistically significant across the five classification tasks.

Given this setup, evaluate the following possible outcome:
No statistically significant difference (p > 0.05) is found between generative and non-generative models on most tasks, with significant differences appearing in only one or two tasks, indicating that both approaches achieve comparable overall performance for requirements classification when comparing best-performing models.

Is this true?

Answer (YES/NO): NO